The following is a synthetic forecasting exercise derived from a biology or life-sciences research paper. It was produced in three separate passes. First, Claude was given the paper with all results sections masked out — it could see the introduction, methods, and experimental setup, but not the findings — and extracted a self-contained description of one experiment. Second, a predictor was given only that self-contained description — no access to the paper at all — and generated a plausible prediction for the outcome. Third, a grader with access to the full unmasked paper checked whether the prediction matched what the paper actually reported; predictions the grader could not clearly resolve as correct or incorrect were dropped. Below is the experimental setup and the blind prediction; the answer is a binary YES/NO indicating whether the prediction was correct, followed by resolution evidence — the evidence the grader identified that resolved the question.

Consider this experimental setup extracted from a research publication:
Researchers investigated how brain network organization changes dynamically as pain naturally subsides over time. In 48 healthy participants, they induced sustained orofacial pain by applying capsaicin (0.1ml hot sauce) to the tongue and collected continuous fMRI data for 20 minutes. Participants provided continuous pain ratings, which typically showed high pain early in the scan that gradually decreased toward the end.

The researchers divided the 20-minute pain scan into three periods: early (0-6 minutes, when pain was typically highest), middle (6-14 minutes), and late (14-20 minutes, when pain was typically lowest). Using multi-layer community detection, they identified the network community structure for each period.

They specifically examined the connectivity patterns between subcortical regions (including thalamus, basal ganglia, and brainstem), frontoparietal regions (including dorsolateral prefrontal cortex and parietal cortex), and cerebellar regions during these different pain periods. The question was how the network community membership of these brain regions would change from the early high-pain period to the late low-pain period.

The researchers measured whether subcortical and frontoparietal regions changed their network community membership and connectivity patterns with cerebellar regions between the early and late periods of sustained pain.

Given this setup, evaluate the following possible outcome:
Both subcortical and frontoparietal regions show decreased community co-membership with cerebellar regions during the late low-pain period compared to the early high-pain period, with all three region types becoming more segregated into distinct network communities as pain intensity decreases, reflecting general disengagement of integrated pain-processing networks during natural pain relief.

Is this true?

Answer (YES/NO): NO